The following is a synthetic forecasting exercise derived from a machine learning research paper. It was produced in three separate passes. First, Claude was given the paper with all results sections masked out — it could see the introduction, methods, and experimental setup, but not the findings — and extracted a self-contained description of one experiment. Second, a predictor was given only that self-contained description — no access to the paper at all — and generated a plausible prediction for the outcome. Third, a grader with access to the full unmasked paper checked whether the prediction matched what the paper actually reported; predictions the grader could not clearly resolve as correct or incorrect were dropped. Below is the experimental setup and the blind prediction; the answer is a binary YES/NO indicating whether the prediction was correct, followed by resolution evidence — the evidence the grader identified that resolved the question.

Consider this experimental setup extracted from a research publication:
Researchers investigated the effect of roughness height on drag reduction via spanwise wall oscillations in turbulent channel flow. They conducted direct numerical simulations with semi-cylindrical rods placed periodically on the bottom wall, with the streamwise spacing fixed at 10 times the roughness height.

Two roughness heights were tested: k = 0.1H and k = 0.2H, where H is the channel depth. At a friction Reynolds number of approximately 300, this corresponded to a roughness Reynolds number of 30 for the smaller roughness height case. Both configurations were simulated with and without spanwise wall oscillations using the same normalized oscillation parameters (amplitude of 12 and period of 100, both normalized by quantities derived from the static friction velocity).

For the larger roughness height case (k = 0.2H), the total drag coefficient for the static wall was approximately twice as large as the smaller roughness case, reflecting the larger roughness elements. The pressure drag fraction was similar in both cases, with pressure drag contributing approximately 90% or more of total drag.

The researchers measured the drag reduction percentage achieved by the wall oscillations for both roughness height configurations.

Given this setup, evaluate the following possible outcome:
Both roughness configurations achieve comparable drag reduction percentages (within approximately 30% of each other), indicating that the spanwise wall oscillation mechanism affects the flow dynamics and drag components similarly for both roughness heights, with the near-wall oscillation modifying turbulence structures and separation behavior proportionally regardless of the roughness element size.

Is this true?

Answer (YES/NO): NO